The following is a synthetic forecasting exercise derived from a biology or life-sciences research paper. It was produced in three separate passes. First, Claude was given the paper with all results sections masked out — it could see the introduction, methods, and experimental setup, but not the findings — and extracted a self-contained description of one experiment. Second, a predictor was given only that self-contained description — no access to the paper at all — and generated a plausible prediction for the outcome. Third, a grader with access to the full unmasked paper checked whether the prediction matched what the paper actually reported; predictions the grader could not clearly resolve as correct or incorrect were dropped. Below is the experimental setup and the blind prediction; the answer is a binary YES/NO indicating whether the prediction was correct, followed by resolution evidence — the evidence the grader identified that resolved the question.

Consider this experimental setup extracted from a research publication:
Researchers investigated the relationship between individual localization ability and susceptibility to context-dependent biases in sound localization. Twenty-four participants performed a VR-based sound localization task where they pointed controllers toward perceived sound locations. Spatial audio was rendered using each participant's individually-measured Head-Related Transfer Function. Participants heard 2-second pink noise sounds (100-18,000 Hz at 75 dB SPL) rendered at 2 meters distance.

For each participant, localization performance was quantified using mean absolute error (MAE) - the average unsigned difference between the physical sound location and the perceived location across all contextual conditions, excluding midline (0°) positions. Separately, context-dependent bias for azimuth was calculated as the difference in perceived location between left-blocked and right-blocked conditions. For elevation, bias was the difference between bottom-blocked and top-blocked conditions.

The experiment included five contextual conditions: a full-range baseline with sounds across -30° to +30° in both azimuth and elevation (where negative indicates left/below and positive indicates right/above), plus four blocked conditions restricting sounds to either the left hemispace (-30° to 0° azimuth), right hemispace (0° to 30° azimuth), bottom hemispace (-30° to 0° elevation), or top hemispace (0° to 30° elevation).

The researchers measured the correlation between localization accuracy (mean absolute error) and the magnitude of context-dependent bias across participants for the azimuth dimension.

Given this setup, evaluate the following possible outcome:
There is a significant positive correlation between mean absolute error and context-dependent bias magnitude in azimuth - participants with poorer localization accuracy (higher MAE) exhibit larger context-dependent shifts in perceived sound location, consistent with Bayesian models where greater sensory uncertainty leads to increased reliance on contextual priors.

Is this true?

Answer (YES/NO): YES